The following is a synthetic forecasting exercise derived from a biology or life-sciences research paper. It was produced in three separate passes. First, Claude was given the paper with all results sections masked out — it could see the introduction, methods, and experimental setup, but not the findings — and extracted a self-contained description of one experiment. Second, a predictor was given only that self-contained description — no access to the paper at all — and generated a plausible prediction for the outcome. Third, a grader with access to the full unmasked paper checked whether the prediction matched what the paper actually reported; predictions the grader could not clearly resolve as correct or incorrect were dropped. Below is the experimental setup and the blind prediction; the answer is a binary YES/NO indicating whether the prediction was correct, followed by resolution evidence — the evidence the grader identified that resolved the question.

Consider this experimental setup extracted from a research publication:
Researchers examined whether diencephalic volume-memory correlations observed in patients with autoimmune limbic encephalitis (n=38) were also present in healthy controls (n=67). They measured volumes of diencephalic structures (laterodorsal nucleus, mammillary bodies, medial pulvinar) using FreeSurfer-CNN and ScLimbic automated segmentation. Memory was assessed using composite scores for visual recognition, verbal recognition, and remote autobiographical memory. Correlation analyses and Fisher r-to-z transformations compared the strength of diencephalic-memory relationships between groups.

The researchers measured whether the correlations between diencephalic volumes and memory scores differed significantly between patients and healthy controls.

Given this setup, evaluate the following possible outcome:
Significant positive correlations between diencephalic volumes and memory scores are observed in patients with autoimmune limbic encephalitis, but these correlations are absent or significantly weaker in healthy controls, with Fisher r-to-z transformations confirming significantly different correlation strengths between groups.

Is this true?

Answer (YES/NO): NO